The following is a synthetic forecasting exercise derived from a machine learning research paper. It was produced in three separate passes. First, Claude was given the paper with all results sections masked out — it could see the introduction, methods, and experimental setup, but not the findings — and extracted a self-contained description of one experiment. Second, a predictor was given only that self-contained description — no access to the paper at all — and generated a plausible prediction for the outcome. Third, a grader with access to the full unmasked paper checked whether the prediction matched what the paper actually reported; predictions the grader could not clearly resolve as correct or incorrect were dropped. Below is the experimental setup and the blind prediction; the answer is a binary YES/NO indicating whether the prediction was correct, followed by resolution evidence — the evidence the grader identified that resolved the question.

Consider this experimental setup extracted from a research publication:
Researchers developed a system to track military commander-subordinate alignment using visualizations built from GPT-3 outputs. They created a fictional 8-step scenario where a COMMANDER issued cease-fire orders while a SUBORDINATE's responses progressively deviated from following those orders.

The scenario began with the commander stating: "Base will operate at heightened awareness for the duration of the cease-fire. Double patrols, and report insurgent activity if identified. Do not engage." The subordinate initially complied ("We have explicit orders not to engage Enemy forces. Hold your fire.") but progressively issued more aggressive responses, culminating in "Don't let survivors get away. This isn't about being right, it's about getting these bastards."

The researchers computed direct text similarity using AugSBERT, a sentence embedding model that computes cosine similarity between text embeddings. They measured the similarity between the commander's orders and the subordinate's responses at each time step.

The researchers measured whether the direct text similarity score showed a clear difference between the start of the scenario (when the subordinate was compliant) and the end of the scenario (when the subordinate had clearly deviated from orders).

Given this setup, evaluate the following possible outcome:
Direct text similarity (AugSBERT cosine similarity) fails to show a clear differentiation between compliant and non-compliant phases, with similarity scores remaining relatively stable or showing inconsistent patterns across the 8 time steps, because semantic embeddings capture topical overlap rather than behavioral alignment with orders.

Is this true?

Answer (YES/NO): YES